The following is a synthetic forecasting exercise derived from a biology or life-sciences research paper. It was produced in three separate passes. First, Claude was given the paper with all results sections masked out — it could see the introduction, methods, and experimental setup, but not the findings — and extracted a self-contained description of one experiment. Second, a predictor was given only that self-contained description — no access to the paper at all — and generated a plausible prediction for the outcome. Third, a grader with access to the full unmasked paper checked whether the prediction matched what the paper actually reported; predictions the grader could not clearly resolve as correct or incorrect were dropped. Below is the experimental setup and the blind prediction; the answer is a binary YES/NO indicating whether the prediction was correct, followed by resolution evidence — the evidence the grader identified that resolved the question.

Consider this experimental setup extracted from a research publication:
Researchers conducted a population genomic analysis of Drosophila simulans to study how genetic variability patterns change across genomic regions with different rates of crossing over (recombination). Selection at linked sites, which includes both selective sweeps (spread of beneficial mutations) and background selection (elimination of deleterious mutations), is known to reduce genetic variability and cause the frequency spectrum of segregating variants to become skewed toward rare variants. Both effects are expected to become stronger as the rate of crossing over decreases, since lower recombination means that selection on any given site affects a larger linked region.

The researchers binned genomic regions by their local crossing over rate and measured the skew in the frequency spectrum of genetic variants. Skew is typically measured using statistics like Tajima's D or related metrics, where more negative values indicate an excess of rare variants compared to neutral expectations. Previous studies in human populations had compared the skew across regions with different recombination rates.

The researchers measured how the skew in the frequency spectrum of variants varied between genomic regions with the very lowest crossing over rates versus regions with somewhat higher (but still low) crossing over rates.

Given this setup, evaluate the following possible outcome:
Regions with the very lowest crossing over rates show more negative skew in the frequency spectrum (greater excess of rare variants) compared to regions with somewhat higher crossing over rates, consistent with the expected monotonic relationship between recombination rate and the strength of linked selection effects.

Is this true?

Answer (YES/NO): NO